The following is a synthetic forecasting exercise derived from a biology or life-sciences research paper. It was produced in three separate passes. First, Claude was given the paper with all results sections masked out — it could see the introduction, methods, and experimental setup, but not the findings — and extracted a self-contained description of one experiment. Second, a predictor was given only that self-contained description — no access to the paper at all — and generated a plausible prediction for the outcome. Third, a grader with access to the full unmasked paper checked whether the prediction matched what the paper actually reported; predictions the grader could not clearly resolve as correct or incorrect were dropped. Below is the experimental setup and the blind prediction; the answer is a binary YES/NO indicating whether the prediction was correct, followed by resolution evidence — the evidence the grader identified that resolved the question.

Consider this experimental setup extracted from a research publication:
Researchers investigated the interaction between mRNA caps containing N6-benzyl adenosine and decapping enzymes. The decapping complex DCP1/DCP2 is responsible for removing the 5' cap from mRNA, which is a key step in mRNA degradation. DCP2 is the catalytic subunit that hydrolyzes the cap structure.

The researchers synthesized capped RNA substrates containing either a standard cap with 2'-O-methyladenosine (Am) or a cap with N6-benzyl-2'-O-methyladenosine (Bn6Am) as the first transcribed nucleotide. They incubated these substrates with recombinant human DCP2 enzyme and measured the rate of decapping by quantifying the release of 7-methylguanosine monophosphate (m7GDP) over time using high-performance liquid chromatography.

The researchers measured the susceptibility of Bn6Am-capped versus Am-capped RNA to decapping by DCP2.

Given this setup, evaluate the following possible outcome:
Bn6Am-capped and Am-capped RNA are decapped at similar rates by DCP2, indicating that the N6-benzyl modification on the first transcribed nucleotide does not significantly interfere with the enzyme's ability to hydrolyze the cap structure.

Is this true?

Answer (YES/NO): NO